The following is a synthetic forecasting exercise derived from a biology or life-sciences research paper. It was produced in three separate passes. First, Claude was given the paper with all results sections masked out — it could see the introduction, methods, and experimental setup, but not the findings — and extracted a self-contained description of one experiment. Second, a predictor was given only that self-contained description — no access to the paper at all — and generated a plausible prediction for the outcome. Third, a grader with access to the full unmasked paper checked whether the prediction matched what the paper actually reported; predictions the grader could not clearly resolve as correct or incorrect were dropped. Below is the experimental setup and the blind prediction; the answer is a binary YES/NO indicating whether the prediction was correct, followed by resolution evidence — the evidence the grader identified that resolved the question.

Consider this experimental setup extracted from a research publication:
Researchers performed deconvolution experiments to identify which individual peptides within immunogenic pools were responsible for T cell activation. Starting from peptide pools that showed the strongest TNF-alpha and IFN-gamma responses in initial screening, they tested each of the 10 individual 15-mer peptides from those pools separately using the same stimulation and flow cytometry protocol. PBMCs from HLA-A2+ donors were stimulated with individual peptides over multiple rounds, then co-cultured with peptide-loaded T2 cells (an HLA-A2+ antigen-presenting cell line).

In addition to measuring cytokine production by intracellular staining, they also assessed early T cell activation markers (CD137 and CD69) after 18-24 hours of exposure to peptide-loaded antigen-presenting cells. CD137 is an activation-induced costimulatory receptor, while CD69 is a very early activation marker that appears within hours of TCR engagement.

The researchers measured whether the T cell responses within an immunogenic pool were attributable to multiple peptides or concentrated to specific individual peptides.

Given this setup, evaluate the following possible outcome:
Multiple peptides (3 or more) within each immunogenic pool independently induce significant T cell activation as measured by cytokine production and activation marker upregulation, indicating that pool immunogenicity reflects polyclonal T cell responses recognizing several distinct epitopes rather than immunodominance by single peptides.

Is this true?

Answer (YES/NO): NO